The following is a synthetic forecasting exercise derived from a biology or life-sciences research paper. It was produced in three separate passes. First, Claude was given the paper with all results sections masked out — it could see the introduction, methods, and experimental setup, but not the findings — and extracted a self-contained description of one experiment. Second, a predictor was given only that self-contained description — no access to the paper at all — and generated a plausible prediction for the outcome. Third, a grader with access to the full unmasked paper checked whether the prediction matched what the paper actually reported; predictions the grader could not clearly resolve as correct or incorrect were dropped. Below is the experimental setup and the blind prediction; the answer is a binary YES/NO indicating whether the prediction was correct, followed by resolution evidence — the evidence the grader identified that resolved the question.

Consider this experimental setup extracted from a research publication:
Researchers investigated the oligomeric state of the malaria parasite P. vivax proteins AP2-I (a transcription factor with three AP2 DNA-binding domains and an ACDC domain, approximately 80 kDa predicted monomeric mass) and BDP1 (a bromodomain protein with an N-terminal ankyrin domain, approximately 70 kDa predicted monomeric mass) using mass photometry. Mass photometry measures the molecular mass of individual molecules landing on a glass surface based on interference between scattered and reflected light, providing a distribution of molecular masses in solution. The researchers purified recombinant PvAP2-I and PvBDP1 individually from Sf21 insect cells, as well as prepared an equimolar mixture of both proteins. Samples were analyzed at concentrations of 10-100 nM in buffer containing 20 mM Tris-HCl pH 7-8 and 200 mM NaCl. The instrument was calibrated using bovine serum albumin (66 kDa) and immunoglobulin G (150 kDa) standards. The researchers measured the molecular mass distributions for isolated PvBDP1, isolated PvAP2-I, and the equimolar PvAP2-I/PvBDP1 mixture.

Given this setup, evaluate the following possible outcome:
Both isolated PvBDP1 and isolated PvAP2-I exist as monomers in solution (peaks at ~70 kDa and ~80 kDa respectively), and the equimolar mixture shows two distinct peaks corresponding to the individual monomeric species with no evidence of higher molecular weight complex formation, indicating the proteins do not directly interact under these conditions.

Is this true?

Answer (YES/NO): NO